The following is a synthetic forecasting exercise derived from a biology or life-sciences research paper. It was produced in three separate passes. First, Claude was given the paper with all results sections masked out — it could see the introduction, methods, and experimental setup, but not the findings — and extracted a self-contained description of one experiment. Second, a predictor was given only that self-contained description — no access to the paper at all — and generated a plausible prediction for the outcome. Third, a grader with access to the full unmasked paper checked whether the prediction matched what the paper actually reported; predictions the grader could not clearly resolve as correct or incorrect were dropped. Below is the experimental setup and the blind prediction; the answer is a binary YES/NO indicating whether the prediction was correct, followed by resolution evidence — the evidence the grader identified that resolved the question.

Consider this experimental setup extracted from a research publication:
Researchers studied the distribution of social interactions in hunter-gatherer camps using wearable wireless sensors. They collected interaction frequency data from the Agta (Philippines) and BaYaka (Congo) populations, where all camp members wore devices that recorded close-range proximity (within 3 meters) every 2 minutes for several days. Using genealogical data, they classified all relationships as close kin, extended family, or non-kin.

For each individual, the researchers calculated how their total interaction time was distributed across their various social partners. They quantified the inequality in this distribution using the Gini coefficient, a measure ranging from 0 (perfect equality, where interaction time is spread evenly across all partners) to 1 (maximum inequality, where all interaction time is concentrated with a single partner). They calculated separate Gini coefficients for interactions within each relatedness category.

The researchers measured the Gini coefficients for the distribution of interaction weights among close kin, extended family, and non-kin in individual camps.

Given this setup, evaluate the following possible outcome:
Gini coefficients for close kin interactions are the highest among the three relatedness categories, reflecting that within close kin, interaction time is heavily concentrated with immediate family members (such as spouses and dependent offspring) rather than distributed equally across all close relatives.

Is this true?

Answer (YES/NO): NO